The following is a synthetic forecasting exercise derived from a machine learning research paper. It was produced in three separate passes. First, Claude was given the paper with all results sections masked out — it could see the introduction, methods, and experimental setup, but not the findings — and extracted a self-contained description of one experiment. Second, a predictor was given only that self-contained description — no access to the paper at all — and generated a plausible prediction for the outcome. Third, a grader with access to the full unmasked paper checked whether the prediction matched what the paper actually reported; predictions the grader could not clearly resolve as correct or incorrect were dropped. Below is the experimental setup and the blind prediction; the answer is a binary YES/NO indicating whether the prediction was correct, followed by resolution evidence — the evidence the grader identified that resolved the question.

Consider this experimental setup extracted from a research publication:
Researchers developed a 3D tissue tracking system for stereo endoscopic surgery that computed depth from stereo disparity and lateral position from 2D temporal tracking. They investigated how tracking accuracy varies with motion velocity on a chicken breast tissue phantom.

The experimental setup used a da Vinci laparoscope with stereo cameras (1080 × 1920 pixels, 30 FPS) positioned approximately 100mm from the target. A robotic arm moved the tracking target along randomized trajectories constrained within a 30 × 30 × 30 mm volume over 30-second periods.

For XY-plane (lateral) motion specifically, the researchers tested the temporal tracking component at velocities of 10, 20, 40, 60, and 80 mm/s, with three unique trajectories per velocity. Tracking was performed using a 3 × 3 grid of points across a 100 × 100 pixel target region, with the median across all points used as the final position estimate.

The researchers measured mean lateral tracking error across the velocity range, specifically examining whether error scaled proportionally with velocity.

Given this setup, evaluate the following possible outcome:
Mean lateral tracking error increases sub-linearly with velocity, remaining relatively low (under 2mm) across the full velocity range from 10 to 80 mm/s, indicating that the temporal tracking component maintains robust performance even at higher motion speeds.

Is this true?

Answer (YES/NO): NO